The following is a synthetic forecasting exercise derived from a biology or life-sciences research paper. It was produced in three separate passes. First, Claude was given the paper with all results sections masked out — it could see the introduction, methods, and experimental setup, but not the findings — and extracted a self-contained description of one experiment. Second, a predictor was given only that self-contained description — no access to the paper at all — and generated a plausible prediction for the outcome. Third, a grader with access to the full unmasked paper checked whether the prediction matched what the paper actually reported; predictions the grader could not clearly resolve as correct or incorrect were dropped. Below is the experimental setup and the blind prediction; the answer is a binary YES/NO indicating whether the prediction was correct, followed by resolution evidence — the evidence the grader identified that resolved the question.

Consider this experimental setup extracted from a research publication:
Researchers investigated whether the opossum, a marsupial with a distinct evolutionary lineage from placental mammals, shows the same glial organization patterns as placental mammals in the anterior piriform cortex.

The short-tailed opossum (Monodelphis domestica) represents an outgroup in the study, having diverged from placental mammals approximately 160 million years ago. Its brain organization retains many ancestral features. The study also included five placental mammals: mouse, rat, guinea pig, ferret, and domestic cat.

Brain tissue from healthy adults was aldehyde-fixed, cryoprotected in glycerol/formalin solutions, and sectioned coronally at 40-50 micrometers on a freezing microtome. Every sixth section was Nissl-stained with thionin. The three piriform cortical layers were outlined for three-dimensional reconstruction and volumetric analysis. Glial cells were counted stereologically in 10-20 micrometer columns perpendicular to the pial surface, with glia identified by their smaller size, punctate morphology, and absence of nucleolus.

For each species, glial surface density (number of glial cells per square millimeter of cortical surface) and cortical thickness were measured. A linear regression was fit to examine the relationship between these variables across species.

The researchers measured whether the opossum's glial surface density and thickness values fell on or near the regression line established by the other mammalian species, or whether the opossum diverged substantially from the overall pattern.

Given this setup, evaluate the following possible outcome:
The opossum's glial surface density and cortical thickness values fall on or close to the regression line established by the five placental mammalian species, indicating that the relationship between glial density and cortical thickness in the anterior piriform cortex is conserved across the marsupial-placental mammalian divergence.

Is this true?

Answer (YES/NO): YES